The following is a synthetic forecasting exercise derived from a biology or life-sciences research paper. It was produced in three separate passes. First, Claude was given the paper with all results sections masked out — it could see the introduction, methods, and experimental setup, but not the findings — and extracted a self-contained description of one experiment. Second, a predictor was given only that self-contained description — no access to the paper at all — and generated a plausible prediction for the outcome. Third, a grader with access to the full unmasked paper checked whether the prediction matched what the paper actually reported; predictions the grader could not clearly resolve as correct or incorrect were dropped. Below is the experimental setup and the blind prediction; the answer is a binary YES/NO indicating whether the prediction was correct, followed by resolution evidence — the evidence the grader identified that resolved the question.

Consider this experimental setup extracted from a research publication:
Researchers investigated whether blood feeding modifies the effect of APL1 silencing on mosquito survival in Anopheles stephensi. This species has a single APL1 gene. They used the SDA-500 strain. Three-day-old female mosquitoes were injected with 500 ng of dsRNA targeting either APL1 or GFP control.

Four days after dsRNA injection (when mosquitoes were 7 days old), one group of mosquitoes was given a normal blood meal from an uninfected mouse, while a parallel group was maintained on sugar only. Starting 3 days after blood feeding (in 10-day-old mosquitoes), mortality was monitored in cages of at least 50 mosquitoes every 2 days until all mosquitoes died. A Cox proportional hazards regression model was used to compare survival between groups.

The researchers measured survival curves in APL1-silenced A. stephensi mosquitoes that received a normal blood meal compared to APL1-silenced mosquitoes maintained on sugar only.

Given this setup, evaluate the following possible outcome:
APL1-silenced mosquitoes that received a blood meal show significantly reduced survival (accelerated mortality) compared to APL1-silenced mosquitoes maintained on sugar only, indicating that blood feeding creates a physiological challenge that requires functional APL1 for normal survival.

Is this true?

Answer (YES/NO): NO